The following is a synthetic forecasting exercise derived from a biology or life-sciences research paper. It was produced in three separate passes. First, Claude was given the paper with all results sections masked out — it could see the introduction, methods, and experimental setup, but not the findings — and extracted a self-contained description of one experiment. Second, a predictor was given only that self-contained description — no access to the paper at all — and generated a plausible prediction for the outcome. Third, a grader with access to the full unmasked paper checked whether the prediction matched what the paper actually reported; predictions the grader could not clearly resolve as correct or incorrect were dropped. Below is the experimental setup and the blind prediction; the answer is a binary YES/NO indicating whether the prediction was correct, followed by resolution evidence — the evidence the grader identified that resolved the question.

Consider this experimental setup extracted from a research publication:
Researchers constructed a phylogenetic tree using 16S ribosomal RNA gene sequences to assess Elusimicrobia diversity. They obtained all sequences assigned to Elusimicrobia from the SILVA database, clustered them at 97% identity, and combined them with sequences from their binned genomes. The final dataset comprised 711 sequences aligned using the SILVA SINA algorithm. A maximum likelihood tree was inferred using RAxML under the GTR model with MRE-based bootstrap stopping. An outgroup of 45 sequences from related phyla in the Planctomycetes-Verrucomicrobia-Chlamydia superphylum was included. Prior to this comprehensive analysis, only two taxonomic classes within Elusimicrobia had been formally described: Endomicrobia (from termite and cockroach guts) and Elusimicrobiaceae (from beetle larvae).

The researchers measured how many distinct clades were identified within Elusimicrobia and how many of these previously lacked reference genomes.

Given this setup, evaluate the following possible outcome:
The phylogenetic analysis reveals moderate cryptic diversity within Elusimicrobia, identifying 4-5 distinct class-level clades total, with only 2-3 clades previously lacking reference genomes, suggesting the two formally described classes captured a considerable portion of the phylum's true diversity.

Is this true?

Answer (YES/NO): NO